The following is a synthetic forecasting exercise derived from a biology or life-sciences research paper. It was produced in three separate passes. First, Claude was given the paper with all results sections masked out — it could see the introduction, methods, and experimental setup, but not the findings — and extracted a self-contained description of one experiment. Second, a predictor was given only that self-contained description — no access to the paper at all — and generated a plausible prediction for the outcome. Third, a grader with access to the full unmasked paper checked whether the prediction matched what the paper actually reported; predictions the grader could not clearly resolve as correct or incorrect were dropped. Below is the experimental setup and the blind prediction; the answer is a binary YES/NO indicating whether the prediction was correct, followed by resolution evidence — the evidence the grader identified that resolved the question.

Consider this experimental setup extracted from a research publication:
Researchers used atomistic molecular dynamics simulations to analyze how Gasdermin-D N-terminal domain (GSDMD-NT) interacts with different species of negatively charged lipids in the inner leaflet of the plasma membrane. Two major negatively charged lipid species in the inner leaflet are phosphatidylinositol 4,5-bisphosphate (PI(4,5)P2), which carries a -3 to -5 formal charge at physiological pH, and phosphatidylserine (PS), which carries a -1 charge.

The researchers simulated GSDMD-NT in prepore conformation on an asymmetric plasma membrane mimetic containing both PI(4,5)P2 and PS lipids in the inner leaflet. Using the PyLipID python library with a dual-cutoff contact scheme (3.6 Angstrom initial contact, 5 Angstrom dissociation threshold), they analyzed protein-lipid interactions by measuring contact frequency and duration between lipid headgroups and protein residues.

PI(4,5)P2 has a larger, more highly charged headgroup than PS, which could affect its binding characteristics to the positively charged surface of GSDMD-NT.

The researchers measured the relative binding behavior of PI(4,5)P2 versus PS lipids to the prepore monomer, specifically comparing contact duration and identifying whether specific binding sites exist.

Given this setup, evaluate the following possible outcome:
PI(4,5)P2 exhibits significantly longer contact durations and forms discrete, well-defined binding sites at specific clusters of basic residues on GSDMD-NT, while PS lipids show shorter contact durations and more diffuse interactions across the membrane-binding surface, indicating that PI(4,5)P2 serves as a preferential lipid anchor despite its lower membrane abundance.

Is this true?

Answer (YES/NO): NO